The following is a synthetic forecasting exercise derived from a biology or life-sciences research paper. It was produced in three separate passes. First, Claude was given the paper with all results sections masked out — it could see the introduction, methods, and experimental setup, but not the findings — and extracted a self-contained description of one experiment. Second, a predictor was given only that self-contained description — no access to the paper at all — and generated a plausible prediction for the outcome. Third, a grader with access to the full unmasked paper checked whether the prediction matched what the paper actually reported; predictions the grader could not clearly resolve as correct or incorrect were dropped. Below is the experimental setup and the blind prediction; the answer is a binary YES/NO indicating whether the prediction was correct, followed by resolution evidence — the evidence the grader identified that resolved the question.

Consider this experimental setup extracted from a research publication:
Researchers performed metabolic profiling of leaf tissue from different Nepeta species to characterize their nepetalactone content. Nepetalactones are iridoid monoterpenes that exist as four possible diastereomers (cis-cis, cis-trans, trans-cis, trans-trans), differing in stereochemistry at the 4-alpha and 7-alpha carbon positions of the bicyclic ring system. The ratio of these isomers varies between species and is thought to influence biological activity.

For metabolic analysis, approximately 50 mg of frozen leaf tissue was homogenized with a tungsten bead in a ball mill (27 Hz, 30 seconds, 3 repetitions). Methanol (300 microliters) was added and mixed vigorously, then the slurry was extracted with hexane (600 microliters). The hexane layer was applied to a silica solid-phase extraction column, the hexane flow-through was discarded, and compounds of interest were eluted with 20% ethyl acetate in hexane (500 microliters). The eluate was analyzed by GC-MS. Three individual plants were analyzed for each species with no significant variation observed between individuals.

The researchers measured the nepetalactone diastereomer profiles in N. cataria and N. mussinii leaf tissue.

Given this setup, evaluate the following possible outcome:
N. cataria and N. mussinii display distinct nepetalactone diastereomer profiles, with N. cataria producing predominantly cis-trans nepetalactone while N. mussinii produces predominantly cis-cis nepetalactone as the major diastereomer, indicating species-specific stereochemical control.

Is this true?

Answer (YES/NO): NO